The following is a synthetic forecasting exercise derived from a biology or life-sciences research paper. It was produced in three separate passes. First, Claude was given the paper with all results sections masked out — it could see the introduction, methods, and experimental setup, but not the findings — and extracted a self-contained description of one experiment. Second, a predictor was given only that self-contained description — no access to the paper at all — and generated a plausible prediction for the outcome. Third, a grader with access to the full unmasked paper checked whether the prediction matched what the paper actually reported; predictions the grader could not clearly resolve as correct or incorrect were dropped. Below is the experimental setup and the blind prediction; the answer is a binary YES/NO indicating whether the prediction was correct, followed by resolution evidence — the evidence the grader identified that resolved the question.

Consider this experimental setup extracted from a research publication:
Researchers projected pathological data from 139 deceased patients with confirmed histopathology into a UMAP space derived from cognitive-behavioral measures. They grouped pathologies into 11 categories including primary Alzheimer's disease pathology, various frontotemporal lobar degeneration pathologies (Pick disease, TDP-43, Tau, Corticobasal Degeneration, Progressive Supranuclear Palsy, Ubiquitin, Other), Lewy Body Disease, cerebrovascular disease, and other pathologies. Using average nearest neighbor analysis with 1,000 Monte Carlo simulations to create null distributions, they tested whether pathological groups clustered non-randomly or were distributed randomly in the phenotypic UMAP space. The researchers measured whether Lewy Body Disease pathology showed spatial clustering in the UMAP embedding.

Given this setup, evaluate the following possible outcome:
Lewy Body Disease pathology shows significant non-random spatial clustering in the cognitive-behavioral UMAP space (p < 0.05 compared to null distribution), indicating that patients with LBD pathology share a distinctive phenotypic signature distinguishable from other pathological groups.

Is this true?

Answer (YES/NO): YES